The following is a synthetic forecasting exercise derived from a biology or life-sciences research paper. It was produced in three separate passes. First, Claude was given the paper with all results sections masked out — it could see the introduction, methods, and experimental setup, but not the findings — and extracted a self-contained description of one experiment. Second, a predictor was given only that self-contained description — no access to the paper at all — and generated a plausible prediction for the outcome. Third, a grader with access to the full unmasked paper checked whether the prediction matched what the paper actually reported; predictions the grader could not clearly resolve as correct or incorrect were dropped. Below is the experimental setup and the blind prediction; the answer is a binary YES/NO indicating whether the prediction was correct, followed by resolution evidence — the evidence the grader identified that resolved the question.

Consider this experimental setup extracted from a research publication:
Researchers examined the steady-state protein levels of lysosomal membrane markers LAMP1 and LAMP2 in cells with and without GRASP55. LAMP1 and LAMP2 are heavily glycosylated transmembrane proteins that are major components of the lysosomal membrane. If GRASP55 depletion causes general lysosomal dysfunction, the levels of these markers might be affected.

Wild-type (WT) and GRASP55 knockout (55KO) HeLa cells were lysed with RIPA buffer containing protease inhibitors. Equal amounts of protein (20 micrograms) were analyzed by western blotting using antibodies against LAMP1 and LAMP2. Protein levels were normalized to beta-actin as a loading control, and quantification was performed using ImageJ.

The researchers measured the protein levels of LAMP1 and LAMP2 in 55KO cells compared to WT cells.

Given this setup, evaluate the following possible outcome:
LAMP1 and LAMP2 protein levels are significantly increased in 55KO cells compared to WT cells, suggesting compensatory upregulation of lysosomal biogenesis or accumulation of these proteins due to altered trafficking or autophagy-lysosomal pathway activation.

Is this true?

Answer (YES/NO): NO